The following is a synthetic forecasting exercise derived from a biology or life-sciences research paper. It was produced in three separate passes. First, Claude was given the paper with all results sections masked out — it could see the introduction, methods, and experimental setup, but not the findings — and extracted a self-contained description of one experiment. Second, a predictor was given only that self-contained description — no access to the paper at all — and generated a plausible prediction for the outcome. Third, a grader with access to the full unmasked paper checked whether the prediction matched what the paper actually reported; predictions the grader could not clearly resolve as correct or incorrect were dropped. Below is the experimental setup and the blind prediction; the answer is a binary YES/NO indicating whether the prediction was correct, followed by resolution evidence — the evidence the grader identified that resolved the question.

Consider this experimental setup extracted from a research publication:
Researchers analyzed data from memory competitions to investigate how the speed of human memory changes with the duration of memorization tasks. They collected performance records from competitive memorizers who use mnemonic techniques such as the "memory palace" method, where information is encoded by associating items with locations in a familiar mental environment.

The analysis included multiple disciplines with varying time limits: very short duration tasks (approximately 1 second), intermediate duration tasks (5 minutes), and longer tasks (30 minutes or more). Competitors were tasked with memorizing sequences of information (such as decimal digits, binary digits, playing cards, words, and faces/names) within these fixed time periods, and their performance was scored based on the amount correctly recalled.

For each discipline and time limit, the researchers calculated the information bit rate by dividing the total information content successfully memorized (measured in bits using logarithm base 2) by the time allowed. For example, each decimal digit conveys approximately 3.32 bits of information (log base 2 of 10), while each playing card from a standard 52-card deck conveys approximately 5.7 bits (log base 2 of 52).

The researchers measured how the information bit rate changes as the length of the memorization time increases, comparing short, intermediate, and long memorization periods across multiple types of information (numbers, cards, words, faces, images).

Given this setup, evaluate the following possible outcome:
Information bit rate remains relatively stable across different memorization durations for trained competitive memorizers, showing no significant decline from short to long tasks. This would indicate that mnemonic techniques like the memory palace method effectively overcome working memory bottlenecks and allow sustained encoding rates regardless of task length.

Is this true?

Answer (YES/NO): NO